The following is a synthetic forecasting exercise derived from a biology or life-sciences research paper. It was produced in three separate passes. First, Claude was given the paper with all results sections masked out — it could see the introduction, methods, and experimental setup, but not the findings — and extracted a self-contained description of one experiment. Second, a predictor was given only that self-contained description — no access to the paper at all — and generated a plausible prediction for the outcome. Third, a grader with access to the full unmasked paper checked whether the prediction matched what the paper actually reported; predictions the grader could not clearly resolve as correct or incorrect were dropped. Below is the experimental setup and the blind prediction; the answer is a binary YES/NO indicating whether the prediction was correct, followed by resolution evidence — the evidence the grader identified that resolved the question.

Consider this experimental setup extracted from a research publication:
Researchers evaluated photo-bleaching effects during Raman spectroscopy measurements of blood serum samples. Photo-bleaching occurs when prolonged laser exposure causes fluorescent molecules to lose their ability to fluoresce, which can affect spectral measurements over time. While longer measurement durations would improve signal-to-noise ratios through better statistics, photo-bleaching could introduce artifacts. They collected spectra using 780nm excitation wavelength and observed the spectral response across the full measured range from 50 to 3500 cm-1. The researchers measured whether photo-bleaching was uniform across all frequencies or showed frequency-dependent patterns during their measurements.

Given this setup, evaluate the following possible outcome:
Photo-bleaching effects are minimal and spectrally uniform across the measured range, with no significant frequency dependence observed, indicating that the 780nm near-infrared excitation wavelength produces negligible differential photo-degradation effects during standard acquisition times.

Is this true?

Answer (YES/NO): NO